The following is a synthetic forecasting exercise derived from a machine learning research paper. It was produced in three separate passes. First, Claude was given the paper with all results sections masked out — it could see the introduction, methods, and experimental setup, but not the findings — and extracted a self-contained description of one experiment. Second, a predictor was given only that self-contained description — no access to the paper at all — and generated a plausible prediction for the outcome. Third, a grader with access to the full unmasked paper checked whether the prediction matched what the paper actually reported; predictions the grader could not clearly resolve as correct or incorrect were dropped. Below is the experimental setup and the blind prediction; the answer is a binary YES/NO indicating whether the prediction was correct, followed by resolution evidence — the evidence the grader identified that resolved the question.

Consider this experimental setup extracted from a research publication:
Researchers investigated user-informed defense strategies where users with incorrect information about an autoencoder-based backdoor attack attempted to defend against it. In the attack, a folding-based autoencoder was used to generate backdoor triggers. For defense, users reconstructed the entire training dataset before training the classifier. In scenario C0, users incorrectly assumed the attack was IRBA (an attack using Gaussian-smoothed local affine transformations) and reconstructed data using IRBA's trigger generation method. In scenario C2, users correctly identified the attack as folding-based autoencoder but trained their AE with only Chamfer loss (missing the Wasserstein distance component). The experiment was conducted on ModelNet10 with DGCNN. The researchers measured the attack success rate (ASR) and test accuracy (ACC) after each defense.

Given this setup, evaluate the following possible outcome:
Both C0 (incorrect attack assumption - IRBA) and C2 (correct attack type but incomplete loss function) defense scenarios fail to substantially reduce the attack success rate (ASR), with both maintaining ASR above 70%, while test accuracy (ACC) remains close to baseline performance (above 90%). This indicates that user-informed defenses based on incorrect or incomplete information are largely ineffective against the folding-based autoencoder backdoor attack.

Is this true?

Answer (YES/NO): NO